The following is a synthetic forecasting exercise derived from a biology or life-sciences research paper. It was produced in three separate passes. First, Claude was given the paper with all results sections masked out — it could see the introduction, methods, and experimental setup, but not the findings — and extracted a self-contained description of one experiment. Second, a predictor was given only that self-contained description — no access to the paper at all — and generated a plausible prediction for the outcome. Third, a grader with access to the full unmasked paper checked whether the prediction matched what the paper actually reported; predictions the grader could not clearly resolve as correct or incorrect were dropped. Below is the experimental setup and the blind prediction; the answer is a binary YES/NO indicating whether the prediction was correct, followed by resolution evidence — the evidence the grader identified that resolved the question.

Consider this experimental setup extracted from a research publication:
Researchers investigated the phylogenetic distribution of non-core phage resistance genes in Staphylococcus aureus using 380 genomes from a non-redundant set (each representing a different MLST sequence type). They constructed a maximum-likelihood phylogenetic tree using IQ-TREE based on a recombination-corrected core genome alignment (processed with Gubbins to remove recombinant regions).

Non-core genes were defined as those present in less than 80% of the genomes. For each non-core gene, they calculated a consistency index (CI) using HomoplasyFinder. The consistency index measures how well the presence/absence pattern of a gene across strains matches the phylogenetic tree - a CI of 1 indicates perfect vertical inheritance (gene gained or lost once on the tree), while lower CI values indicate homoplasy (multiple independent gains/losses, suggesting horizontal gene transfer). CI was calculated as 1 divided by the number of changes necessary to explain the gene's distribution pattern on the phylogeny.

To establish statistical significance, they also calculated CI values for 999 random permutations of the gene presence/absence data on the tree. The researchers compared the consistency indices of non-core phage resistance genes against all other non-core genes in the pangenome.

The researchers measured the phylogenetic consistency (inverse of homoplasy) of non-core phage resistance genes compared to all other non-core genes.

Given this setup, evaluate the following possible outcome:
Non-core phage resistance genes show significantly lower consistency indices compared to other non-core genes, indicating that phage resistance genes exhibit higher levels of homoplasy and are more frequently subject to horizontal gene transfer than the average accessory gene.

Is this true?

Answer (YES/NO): YES